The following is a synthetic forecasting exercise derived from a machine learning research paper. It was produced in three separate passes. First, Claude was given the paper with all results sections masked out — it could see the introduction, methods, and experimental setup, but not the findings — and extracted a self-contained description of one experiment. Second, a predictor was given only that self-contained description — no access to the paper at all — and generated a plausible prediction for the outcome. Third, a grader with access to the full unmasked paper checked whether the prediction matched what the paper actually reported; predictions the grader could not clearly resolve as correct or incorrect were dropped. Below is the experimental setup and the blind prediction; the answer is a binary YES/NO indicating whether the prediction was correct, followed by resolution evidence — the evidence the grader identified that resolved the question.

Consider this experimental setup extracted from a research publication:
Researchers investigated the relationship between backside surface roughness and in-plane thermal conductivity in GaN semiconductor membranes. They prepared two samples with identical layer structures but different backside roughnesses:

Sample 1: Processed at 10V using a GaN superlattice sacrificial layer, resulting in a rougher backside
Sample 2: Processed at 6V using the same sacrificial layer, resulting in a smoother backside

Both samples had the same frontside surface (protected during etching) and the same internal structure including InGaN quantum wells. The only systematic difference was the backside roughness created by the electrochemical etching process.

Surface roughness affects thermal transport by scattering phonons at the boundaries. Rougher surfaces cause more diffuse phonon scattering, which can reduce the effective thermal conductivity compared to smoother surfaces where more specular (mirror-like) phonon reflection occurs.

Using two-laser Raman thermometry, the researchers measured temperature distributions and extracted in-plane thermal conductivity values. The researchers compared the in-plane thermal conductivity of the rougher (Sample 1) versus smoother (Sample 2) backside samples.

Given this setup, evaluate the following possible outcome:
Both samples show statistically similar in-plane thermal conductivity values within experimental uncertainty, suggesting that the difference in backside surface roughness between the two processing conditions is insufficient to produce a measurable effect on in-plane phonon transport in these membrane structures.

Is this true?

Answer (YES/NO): NO